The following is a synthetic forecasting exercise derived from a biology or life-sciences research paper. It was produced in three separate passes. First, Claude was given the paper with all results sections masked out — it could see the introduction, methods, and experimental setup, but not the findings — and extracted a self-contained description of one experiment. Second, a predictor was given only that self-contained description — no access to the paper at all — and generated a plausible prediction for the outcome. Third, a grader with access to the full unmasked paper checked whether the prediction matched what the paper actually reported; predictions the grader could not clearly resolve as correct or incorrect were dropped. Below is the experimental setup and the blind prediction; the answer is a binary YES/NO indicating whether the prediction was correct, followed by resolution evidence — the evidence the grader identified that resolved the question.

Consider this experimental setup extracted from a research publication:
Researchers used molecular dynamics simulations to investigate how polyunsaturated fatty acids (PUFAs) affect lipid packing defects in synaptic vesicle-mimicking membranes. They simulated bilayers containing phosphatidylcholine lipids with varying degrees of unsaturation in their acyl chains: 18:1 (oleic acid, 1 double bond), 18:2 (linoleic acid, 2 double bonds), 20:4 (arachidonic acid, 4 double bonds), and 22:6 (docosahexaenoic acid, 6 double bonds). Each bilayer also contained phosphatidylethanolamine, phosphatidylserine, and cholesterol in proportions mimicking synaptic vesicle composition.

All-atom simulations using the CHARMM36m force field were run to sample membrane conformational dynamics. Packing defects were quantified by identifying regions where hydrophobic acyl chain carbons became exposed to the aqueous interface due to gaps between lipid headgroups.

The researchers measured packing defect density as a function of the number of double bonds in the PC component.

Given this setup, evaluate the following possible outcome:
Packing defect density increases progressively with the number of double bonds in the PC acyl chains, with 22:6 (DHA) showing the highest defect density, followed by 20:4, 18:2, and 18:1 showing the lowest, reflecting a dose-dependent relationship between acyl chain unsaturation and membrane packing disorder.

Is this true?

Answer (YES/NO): YES